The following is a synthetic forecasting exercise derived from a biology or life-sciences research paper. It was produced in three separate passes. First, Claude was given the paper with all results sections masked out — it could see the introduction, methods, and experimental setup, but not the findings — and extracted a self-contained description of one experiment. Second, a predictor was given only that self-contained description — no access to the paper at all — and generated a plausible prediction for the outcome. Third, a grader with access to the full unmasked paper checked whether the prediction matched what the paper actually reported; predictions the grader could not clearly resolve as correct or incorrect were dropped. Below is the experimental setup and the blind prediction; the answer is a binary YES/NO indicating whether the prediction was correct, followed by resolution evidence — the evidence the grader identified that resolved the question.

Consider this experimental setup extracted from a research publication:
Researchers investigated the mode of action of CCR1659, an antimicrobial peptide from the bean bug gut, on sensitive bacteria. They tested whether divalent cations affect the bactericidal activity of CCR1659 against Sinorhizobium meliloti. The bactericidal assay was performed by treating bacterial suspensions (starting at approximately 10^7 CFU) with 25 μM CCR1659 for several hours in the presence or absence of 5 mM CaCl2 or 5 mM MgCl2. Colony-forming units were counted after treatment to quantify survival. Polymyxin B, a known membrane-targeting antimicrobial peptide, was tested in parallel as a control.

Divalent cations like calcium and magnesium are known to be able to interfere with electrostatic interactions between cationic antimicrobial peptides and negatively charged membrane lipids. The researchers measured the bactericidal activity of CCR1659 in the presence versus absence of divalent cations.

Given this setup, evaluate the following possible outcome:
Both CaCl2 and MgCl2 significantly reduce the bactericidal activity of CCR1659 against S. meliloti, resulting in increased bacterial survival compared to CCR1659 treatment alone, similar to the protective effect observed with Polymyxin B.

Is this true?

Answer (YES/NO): YES